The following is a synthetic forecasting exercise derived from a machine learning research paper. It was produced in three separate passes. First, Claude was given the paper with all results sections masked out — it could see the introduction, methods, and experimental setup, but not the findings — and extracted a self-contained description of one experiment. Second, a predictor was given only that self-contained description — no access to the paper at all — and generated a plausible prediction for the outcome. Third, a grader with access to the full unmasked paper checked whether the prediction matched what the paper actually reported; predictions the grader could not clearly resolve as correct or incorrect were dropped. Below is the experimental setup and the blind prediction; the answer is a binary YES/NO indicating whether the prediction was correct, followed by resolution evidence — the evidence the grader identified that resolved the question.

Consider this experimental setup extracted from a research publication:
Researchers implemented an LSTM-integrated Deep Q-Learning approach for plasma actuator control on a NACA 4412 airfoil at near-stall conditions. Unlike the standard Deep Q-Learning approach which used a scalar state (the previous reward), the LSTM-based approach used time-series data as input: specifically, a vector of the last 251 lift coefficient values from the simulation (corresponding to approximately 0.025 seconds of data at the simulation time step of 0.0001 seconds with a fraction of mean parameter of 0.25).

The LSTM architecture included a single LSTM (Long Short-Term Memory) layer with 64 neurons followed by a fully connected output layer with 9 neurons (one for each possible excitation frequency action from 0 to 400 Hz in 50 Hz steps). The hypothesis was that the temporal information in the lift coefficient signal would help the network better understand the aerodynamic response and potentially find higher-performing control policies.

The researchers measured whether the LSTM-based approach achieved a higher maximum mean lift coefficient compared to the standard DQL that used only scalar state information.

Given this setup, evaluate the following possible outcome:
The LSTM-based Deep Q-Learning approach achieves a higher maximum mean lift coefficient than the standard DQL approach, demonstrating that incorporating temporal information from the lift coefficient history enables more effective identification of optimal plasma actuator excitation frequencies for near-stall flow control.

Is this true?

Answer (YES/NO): NO